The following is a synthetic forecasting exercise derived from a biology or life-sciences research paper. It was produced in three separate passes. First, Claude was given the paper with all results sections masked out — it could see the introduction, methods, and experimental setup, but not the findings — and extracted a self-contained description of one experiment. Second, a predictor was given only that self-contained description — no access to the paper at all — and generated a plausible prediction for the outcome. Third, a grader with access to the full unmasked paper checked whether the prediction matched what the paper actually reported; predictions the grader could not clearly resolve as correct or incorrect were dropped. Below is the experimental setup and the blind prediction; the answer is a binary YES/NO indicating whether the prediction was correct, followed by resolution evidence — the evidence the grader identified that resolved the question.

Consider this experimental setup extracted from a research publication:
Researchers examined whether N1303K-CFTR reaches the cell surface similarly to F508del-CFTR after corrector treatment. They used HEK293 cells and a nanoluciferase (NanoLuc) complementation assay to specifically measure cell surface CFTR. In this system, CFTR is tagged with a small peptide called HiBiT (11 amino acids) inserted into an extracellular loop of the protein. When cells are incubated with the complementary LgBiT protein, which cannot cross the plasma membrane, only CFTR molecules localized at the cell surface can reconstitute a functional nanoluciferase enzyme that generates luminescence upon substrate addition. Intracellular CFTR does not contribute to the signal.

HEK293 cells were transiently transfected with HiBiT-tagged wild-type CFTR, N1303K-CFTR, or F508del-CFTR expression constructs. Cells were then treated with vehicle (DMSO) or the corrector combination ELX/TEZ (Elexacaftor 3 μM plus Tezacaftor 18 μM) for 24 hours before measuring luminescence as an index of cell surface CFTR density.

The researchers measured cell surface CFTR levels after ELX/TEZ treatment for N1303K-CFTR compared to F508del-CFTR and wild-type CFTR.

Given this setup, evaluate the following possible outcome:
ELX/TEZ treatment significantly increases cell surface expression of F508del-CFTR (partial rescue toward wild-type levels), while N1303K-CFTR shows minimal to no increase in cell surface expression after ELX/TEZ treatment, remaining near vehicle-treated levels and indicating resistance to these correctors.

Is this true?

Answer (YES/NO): NO